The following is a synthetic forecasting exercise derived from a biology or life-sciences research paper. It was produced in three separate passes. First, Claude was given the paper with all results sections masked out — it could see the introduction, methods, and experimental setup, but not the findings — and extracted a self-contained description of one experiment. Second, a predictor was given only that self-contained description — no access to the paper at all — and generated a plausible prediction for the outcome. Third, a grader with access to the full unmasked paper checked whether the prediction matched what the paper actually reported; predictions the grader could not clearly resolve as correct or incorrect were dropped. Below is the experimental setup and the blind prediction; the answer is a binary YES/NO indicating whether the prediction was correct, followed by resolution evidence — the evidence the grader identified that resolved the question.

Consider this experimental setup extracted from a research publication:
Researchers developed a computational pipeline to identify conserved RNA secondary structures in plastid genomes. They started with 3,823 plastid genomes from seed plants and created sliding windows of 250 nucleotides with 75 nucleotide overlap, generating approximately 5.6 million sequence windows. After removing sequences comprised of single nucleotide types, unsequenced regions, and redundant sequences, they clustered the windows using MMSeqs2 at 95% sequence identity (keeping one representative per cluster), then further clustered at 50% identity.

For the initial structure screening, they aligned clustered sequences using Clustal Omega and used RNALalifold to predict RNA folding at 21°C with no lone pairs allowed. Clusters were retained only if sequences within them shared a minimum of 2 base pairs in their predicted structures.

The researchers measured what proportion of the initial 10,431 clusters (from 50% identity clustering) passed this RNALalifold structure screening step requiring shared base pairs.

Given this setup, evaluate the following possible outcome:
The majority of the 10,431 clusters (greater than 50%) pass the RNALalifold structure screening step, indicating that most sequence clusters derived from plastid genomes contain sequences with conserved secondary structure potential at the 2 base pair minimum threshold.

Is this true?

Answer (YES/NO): NO